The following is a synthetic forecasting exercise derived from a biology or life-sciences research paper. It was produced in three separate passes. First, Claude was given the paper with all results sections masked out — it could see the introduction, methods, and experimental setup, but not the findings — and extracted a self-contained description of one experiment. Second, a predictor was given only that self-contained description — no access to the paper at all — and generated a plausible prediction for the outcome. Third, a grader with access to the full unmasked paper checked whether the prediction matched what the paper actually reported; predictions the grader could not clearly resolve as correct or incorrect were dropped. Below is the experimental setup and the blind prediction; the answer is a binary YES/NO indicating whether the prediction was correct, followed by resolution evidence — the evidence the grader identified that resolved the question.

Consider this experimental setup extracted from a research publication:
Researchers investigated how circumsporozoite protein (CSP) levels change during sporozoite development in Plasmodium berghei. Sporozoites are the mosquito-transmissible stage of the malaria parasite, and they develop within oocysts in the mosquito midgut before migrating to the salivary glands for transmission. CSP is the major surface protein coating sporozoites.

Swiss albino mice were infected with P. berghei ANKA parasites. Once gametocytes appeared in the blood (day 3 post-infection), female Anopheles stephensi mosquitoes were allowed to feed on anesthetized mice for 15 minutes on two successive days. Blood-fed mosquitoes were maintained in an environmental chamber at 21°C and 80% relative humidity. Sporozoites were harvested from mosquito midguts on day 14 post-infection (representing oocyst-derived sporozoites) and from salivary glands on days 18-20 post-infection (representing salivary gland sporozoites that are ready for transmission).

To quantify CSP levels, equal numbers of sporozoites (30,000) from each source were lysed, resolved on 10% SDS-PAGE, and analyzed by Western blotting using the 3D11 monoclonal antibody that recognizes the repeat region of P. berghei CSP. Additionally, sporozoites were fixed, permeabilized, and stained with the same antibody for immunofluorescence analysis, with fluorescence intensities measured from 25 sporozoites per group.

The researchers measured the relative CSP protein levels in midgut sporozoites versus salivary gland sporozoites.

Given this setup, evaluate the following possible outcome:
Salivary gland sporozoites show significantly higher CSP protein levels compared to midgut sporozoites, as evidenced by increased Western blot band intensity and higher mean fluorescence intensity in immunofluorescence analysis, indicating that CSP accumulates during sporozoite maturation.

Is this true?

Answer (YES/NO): YES